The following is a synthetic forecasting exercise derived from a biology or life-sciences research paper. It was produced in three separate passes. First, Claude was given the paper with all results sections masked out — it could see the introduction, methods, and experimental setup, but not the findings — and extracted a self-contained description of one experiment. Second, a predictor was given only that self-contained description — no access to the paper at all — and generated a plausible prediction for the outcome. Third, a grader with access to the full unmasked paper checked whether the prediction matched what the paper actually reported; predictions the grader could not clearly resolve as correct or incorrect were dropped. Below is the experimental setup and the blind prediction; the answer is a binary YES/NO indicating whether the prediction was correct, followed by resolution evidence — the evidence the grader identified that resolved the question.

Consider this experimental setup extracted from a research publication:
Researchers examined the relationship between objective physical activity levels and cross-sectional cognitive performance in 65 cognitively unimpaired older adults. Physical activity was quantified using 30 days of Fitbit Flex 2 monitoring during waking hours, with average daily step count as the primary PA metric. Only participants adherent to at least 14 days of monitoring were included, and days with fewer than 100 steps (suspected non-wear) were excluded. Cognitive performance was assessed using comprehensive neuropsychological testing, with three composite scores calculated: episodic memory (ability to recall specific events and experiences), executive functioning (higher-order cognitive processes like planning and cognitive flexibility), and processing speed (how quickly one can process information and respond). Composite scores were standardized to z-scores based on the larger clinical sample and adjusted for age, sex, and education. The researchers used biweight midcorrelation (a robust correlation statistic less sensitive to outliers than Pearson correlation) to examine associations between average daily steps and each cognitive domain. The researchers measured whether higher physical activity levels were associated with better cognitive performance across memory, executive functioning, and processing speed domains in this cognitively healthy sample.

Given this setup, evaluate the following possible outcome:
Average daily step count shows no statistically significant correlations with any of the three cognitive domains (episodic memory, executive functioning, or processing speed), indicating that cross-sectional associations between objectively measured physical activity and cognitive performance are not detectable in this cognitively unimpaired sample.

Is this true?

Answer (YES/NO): NO